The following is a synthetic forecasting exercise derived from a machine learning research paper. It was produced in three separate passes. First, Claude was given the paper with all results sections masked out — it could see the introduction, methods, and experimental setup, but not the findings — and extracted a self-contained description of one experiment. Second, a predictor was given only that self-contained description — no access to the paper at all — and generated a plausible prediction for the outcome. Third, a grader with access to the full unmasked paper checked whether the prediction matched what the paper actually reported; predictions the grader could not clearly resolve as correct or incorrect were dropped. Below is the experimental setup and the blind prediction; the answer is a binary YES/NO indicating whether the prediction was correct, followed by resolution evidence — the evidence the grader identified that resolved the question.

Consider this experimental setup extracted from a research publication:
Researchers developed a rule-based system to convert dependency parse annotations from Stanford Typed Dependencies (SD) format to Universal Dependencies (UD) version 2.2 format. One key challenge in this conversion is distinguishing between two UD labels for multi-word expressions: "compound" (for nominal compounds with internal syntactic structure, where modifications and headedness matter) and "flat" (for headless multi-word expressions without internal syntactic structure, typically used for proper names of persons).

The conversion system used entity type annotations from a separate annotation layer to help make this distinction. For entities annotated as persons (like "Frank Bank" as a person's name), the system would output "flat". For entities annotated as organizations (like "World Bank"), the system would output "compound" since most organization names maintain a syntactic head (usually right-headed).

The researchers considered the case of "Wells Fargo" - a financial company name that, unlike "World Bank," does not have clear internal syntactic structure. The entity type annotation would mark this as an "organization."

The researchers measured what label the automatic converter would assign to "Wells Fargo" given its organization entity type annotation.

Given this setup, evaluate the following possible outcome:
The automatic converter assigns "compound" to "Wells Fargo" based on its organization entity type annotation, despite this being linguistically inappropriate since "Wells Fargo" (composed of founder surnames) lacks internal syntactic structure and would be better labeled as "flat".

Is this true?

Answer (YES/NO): YES